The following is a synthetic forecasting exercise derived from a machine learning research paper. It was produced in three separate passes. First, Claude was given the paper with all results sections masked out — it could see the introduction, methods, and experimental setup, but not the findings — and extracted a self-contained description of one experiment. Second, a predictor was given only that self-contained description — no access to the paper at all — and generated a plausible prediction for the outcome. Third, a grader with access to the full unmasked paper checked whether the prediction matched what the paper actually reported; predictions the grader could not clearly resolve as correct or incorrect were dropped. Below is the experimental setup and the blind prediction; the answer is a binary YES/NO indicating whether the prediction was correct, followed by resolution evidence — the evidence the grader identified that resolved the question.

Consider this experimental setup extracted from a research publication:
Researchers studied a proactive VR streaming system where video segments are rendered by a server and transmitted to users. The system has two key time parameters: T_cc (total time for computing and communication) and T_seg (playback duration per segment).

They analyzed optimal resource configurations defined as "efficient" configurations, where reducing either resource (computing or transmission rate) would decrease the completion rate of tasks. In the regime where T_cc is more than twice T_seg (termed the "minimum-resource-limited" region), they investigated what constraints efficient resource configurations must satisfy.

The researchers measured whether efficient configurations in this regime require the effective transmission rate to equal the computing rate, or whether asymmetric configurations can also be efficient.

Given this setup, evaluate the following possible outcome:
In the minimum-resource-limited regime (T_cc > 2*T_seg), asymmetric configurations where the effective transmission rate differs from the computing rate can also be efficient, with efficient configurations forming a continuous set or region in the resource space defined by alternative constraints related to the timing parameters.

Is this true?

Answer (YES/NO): NO